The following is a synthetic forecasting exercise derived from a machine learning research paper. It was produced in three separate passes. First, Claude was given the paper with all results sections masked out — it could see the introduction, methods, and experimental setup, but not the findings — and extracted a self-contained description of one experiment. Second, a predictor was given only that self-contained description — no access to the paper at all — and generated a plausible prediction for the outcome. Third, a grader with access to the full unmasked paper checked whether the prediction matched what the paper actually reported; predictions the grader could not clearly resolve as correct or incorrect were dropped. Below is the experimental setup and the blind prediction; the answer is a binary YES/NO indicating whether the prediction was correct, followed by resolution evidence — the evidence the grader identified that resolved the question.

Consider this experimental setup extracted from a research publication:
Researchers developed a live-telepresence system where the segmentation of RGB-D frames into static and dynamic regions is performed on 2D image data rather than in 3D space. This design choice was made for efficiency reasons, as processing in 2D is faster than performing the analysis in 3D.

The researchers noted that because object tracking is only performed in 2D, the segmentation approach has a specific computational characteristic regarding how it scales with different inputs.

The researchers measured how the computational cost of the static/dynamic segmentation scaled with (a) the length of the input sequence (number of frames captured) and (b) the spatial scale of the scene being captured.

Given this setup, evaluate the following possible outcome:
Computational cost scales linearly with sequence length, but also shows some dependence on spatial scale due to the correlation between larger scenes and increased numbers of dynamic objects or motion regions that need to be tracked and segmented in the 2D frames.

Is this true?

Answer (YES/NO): NO